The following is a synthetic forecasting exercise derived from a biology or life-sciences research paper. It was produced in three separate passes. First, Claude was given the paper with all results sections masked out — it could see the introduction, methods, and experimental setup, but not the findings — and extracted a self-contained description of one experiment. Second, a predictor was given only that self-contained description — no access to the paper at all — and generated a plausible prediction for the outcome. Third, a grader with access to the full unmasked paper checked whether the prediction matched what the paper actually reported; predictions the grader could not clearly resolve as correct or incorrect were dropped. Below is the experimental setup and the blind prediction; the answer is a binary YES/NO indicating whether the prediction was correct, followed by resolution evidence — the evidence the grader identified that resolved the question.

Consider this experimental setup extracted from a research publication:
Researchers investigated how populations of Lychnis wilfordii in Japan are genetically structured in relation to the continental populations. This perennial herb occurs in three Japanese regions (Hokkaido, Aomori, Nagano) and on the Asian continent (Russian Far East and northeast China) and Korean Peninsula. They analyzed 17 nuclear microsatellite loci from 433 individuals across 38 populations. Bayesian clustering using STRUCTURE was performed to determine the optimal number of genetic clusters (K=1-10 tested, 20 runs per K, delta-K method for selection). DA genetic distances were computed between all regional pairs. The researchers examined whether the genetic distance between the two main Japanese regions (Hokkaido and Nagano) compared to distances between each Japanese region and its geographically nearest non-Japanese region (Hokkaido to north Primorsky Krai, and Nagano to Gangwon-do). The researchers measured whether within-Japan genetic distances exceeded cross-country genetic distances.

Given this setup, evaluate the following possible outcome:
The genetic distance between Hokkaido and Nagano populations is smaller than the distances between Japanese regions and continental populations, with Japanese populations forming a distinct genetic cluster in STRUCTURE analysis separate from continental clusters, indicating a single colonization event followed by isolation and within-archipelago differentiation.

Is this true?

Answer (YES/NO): NO